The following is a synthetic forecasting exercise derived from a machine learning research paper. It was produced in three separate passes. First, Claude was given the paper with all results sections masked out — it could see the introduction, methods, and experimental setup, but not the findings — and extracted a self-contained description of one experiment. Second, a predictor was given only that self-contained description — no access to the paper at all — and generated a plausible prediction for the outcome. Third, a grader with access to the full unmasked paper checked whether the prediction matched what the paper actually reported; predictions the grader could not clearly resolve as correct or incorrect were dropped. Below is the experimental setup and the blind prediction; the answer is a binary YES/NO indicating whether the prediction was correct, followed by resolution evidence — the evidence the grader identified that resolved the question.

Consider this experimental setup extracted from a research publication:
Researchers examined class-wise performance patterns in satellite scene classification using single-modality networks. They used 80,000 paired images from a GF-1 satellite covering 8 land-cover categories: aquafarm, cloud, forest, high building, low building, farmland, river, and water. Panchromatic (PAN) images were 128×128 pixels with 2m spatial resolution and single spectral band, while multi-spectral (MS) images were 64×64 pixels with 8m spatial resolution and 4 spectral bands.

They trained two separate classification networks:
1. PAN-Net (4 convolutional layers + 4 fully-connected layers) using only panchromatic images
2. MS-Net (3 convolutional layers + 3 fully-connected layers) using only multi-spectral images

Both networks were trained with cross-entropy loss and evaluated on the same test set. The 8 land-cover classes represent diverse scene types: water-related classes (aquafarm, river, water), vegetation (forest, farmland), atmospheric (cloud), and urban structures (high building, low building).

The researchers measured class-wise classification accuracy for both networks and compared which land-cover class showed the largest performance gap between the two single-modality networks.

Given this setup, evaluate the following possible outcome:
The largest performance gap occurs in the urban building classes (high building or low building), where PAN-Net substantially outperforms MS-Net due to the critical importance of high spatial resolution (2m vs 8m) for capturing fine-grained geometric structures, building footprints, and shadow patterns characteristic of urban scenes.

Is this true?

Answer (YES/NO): NO